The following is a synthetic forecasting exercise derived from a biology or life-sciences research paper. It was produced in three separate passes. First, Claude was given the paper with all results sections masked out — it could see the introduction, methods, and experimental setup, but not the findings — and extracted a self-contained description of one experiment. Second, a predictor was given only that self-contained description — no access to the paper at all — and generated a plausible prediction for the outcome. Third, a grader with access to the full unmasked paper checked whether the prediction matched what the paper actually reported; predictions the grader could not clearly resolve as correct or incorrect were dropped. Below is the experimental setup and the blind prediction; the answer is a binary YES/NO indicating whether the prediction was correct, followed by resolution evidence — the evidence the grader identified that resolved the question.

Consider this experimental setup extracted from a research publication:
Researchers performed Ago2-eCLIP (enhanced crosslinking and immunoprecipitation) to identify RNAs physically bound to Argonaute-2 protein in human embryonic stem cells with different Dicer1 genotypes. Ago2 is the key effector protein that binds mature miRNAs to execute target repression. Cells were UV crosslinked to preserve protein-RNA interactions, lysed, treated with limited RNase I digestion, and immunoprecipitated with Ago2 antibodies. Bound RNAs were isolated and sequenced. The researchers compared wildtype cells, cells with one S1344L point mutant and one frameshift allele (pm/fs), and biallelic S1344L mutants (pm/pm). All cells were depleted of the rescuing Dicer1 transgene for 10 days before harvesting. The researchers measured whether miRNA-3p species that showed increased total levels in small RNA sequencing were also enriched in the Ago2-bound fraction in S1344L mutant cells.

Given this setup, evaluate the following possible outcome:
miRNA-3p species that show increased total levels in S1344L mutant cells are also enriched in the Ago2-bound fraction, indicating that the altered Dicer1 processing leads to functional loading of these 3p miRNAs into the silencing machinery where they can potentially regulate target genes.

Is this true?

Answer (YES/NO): YES